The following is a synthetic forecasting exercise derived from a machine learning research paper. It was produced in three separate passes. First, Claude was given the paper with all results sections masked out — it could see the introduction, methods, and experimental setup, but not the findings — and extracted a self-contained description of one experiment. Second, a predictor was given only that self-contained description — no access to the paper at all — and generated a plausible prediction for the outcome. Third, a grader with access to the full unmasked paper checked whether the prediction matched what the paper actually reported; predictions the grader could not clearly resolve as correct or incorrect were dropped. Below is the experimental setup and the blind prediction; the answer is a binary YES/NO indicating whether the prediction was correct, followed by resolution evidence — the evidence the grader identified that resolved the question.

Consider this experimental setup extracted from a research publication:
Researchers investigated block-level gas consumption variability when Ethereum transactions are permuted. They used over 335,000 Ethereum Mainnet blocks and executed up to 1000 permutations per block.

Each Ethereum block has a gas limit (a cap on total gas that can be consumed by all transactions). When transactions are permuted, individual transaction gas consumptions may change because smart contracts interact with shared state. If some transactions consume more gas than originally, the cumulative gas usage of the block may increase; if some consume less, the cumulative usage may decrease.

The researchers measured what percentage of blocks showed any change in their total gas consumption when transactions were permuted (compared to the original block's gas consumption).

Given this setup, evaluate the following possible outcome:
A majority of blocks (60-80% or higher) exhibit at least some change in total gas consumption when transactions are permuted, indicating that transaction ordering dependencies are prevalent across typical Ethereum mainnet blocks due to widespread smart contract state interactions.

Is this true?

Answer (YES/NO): YES